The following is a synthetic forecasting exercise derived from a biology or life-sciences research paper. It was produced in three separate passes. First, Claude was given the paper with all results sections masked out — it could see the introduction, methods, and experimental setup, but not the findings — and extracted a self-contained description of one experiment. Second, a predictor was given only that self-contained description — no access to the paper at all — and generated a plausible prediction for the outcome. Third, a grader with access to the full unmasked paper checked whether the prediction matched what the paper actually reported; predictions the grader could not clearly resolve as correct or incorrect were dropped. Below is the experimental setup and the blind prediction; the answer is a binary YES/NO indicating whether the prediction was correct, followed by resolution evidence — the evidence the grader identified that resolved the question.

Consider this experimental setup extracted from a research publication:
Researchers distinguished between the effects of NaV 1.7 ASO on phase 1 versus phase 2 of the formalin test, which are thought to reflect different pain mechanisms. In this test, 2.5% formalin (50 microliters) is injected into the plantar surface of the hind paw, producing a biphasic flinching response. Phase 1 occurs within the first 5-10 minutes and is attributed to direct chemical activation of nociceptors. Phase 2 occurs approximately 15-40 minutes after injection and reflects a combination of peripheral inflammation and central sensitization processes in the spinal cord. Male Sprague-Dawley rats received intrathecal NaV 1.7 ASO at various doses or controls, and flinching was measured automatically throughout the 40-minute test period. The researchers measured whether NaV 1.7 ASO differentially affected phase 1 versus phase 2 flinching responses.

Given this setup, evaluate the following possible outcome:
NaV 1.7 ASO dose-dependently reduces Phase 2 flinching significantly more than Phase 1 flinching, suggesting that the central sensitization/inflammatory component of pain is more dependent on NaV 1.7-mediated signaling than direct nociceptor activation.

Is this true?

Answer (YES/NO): YES